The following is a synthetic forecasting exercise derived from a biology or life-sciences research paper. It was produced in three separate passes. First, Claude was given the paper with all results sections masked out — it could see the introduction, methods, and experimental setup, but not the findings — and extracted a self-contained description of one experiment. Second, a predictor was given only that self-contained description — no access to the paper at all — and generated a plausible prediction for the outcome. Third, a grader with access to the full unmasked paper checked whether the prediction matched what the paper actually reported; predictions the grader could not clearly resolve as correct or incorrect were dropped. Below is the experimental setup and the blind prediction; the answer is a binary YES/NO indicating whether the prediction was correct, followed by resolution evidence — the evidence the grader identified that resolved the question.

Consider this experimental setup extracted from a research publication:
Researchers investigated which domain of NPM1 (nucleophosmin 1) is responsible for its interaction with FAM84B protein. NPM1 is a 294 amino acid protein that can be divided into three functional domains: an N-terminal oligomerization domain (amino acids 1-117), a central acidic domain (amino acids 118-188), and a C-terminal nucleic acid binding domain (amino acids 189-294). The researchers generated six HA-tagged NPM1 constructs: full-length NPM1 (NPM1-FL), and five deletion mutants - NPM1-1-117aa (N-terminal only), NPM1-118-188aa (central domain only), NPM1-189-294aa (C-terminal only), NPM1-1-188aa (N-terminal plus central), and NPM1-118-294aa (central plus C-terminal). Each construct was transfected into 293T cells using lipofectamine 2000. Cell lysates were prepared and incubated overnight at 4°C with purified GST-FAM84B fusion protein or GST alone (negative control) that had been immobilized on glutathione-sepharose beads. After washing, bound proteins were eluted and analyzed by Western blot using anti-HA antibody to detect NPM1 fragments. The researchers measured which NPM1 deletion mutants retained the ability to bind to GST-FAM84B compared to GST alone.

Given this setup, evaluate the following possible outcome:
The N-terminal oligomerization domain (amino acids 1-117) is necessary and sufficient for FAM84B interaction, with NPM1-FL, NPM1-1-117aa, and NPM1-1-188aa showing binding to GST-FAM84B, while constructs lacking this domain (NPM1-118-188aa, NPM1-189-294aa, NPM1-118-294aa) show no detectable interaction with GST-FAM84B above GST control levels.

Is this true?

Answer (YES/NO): NO